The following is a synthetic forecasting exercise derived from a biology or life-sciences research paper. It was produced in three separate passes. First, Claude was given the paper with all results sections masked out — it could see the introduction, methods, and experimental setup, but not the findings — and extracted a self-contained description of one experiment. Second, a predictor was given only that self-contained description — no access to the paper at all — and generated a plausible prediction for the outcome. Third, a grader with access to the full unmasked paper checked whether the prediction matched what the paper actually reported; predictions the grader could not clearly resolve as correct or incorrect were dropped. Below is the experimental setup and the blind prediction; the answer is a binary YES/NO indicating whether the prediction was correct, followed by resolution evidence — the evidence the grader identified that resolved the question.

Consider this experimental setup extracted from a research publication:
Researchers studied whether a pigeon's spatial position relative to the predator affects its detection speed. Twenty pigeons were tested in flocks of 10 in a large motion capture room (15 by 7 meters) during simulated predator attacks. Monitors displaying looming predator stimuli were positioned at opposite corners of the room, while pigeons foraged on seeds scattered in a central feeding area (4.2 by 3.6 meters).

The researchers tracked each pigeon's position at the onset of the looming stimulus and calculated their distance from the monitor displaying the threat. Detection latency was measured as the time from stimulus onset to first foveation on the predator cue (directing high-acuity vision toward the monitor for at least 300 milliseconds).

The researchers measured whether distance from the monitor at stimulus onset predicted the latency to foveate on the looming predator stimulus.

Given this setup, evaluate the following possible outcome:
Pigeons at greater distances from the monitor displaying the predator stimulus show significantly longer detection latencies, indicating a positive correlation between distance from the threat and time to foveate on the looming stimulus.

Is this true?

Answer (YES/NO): NO